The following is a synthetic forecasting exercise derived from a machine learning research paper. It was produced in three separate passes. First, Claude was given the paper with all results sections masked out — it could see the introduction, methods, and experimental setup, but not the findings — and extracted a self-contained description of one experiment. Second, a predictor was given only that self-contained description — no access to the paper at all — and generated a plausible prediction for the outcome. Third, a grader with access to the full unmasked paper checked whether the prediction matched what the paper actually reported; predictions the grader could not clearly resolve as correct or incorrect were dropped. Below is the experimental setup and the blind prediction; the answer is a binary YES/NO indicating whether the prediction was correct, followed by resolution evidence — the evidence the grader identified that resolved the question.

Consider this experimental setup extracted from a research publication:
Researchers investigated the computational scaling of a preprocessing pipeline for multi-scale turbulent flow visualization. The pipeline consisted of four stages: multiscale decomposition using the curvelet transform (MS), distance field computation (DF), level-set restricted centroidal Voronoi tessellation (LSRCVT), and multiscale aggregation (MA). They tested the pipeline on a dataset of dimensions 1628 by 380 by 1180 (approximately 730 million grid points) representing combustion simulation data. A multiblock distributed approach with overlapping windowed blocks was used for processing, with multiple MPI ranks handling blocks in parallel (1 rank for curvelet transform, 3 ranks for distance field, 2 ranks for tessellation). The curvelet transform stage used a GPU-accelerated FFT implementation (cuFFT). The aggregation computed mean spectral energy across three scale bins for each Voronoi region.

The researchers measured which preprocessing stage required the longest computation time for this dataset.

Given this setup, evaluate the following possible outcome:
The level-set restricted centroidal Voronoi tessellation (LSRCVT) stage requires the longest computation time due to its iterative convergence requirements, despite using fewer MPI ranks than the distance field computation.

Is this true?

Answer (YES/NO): NO